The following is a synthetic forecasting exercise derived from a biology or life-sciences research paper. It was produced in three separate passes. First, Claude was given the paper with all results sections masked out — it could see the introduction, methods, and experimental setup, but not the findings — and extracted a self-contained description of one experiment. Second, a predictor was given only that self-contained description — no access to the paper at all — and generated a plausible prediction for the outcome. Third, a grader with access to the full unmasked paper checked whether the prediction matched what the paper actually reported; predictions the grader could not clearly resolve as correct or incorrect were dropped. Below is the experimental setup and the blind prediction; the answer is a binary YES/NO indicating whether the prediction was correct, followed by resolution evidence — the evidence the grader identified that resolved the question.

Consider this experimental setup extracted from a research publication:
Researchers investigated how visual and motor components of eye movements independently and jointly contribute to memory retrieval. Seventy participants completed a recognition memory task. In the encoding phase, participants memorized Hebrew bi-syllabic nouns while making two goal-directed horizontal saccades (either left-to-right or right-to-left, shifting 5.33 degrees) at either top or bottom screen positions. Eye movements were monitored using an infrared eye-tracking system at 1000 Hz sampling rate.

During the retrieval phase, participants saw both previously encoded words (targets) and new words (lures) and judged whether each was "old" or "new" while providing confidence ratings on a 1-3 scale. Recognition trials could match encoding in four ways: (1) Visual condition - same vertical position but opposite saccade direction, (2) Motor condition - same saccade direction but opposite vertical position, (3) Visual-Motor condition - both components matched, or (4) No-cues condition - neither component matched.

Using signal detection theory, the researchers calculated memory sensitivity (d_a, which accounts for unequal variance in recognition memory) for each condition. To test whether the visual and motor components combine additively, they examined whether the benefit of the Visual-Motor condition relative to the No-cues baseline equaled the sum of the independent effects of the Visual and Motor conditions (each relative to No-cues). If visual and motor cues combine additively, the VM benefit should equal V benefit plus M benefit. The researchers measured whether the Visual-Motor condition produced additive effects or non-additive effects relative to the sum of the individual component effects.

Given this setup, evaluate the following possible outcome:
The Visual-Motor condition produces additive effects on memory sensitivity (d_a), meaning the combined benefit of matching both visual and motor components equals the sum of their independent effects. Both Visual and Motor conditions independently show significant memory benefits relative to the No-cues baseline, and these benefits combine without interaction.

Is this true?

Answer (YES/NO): NO